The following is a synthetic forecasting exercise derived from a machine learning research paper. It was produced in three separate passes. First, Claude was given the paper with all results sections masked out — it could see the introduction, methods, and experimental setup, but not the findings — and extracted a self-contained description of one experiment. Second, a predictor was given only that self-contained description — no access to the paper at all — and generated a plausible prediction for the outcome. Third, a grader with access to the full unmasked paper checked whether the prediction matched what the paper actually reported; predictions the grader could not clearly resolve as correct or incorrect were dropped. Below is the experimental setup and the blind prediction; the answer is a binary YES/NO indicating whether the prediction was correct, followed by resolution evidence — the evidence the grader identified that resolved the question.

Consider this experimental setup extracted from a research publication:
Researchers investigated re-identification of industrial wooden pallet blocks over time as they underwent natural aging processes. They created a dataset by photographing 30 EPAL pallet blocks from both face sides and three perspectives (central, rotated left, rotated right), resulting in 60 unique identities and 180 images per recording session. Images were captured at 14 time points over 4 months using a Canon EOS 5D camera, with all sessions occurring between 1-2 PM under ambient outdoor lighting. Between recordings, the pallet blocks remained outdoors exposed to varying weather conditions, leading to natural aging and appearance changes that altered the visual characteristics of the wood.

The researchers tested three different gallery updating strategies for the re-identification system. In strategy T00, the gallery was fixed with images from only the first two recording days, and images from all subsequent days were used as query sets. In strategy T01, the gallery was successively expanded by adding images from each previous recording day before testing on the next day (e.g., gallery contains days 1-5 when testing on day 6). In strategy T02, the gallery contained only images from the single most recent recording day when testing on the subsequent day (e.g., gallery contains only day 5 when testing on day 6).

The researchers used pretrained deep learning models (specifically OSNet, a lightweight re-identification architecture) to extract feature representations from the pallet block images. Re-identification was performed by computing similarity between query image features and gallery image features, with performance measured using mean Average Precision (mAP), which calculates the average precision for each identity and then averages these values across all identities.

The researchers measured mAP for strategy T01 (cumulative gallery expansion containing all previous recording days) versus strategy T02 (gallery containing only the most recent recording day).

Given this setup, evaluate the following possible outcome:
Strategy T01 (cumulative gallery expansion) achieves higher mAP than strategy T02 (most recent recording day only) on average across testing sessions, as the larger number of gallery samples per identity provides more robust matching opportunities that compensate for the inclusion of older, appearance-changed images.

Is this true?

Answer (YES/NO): NO